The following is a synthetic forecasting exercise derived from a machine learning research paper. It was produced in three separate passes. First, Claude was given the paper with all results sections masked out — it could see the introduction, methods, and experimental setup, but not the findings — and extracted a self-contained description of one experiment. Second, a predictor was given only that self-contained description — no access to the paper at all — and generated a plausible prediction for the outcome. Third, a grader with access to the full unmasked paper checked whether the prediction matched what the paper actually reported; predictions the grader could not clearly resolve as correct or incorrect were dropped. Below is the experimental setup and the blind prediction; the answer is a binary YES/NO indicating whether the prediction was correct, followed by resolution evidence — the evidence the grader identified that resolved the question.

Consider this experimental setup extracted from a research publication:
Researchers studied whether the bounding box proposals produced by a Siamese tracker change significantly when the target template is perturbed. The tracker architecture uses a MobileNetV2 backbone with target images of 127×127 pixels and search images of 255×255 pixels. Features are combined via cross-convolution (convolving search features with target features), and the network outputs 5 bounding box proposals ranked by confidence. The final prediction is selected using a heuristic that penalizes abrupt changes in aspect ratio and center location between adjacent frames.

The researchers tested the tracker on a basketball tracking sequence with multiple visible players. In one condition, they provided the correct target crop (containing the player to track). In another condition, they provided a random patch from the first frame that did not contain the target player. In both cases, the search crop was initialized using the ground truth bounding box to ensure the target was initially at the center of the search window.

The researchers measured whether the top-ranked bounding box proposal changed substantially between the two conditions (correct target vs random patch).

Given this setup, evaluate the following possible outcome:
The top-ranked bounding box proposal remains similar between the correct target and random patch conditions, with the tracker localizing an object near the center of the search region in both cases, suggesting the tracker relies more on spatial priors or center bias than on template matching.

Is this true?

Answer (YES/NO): YES